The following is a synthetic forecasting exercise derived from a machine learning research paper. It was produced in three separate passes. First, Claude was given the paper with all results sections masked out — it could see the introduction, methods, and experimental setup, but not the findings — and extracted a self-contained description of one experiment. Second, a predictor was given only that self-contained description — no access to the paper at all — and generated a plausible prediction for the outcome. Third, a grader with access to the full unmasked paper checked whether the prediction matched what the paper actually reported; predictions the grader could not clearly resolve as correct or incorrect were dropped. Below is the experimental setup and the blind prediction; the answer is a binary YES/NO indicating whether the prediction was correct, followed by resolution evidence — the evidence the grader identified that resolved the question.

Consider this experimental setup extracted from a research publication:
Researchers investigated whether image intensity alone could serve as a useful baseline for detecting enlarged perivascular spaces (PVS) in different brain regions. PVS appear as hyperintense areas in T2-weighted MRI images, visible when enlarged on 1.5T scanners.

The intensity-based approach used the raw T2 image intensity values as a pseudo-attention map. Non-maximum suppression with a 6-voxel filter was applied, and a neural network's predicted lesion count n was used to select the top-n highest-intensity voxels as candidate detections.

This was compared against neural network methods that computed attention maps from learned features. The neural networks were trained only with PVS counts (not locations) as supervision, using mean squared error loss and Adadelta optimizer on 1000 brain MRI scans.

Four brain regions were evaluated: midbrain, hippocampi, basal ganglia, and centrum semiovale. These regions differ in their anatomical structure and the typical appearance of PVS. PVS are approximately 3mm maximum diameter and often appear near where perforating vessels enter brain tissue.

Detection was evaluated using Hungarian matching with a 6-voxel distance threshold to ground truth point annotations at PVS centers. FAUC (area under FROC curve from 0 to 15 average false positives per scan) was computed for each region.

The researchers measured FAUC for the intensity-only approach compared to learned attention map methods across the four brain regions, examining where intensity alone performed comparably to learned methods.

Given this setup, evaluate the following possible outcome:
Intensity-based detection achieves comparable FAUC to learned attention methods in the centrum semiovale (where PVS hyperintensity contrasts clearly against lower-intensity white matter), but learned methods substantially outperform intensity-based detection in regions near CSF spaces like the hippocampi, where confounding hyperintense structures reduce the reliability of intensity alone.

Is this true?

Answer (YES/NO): NO